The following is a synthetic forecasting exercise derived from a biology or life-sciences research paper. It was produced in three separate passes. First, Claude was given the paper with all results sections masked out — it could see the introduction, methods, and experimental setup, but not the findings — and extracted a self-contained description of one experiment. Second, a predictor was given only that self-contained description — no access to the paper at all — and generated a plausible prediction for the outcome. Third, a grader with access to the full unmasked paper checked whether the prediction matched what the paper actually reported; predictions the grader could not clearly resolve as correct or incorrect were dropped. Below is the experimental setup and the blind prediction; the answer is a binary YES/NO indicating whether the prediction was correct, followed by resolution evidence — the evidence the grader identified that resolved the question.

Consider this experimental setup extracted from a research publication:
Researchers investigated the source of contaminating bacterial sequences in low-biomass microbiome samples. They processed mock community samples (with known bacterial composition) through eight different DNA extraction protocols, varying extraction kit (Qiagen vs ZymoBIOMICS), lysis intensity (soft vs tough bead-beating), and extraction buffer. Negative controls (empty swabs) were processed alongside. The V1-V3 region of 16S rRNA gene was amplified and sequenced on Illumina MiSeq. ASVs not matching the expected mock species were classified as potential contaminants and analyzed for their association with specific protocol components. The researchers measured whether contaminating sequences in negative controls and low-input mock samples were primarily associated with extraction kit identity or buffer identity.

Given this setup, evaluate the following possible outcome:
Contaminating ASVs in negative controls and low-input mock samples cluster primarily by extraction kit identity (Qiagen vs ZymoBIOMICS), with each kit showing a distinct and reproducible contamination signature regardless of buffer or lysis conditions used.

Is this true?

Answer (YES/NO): NO